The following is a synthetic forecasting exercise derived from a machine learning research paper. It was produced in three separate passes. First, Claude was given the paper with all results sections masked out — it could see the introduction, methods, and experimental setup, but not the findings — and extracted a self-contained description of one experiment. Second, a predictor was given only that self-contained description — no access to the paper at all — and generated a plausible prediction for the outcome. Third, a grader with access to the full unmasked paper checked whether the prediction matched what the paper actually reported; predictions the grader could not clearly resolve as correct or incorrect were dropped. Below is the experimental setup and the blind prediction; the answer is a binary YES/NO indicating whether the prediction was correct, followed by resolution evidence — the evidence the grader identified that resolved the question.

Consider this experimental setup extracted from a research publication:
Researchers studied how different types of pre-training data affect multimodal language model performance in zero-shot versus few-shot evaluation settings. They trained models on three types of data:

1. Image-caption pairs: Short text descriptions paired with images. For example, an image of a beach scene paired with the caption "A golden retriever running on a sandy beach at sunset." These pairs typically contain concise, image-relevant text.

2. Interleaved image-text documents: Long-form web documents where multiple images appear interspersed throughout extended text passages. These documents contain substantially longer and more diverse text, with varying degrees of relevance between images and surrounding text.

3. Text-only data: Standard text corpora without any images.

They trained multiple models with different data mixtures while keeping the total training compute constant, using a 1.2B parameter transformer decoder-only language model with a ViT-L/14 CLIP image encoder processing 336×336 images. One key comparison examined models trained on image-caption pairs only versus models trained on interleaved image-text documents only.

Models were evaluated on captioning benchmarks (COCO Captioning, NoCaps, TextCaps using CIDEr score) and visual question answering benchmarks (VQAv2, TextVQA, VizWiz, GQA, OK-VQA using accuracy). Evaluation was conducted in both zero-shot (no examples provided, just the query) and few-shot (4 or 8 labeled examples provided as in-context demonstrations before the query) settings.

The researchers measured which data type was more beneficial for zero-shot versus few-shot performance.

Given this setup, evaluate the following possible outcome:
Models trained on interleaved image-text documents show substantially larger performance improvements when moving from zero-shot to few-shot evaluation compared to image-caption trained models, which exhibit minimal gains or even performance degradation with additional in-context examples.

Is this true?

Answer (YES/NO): NO